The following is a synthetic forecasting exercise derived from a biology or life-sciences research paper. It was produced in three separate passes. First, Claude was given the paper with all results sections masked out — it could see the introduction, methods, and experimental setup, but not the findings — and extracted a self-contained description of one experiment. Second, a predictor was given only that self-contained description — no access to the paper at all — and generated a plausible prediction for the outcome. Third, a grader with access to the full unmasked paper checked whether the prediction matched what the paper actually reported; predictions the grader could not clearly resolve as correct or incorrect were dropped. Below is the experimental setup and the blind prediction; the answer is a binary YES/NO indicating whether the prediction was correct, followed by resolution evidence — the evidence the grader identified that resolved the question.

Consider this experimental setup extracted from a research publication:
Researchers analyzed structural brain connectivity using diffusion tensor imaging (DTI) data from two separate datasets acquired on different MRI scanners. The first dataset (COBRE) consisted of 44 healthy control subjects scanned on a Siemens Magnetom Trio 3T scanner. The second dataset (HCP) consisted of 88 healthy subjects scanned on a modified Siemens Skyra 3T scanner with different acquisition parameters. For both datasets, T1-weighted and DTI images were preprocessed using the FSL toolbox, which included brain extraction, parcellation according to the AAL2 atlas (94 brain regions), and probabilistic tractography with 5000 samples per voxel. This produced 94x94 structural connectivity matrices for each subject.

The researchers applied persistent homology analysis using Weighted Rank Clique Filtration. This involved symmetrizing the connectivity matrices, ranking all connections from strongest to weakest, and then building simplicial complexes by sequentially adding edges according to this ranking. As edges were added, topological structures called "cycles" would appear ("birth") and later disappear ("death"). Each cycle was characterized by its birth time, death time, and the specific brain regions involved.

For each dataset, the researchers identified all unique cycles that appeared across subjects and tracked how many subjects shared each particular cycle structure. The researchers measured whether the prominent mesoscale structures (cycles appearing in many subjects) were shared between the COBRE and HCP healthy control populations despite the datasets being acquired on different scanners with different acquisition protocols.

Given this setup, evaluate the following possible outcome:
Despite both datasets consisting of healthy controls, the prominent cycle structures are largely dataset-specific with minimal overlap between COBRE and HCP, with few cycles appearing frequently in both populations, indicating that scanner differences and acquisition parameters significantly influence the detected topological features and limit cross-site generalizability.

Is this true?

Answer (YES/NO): NO